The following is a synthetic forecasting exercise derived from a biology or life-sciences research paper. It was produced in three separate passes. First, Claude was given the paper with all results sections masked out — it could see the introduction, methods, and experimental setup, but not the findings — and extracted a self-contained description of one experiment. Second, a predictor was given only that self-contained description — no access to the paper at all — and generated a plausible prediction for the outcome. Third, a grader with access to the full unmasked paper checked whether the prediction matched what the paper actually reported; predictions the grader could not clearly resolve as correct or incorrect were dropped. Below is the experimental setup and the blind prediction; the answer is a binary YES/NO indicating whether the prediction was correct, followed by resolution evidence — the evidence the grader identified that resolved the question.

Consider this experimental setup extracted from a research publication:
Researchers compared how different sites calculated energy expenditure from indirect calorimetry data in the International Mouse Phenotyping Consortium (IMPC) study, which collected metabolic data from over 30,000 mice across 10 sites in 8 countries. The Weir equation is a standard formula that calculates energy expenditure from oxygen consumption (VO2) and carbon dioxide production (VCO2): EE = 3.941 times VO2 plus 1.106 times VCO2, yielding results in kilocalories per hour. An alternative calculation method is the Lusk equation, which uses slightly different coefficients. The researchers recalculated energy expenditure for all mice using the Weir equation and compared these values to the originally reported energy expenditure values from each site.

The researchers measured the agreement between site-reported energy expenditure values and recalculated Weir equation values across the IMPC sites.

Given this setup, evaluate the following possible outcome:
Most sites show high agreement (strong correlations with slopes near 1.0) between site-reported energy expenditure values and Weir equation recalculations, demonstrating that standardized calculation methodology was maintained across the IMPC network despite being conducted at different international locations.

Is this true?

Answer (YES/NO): NO